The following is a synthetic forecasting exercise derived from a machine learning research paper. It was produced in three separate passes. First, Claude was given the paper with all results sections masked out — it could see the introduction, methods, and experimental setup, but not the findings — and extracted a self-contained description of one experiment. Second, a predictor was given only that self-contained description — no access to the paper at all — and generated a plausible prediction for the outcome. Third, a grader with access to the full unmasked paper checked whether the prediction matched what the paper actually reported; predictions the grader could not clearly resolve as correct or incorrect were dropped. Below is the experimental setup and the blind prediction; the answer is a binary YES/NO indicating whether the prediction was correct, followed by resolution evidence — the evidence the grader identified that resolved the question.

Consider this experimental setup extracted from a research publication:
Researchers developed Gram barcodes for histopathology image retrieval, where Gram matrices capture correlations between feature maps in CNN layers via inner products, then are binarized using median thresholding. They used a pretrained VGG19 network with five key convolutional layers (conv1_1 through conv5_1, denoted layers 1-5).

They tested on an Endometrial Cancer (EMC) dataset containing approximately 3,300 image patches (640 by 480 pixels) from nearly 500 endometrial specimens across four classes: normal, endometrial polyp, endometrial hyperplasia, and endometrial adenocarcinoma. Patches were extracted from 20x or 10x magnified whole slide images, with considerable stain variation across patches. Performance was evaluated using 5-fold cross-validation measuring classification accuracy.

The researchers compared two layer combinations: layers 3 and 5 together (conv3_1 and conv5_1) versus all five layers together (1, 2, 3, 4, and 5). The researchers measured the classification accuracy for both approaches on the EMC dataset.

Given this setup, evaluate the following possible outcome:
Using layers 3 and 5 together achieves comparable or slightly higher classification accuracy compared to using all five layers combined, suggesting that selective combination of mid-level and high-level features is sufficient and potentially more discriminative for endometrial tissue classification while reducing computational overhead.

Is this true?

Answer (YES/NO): YES